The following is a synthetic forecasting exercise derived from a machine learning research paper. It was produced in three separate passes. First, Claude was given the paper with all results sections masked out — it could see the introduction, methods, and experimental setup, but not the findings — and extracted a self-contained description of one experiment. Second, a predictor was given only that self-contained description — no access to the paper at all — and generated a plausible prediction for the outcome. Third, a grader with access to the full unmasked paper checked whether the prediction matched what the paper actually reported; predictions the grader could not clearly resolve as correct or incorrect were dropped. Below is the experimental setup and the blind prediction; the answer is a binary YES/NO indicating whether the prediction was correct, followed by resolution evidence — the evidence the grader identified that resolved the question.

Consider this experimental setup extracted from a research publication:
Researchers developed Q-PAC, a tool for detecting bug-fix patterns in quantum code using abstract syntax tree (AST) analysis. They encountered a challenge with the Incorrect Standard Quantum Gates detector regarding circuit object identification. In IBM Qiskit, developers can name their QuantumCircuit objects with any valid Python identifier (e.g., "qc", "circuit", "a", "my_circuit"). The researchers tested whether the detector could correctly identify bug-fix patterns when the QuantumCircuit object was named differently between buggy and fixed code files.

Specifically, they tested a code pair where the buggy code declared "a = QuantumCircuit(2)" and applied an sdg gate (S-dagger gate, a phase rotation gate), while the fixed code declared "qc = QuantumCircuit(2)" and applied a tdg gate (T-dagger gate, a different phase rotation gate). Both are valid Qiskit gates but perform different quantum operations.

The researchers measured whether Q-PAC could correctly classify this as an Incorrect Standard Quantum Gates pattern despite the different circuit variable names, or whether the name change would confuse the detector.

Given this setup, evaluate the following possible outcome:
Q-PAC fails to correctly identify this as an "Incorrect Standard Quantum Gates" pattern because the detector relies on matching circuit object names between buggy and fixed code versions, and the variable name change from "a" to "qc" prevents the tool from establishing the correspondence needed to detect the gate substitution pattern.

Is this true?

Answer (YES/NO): NO